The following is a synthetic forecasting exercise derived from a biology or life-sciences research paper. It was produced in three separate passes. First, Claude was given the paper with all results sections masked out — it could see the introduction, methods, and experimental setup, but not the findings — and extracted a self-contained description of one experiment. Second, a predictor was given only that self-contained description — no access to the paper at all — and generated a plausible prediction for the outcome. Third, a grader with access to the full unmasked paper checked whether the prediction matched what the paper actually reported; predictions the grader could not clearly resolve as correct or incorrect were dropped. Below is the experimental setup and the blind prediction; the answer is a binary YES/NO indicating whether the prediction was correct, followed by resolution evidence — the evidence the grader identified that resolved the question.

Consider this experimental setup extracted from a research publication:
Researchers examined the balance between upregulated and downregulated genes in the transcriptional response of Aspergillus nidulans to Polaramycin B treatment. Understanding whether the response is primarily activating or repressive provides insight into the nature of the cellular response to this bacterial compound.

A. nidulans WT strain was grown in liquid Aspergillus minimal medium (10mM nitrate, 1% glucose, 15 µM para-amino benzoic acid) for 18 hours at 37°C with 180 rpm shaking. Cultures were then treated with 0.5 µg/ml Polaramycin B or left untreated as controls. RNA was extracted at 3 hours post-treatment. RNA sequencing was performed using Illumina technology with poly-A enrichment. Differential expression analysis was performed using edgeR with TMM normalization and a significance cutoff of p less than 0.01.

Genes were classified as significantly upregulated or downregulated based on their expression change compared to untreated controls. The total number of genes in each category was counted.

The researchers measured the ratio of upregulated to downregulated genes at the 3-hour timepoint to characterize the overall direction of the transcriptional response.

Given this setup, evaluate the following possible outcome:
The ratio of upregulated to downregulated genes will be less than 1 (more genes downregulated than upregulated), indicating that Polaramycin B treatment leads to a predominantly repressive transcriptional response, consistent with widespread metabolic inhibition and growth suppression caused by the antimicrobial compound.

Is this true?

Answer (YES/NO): NO